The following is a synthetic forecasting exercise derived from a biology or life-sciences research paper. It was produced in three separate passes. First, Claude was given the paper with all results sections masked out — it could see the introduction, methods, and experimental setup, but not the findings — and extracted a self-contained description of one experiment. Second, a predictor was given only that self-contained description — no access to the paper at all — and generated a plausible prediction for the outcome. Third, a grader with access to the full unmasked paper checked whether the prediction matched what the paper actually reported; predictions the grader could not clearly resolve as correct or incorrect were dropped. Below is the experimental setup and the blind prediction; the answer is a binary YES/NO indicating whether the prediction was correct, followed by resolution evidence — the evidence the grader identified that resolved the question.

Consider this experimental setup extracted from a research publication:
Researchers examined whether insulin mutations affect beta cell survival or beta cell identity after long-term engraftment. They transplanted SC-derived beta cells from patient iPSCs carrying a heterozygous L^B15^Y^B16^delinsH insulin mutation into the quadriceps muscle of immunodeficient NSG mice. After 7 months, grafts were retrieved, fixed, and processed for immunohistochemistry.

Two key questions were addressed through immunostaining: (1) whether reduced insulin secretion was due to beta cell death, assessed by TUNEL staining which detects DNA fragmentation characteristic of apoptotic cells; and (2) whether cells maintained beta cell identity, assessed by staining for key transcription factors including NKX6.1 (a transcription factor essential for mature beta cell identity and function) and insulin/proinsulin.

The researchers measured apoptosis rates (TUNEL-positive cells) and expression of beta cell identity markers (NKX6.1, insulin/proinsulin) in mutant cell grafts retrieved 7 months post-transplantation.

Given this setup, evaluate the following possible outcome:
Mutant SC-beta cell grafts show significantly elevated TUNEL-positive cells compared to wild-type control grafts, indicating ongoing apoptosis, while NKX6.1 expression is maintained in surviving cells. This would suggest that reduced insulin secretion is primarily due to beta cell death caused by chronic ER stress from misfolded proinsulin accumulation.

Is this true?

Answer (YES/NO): NO